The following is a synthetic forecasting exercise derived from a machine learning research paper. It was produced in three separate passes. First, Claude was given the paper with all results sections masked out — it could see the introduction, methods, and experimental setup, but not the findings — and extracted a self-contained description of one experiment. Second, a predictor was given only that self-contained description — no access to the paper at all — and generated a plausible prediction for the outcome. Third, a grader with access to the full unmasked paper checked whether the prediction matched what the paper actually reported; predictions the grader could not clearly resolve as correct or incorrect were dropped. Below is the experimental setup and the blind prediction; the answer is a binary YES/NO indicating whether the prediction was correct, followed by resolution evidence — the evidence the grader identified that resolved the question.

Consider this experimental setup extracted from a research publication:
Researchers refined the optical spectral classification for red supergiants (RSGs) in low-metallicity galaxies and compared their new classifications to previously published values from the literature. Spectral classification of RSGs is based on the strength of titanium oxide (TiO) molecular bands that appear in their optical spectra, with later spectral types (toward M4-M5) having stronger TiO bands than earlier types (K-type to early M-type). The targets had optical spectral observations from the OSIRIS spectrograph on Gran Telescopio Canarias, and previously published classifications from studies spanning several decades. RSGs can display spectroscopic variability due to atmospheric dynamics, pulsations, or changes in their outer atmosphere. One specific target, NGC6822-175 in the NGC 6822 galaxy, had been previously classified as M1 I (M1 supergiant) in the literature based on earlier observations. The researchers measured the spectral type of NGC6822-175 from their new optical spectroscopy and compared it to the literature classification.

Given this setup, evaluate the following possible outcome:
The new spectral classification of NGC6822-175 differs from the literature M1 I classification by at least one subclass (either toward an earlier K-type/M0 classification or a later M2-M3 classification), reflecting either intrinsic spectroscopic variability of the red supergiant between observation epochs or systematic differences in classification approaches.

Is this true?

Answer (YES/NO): NO